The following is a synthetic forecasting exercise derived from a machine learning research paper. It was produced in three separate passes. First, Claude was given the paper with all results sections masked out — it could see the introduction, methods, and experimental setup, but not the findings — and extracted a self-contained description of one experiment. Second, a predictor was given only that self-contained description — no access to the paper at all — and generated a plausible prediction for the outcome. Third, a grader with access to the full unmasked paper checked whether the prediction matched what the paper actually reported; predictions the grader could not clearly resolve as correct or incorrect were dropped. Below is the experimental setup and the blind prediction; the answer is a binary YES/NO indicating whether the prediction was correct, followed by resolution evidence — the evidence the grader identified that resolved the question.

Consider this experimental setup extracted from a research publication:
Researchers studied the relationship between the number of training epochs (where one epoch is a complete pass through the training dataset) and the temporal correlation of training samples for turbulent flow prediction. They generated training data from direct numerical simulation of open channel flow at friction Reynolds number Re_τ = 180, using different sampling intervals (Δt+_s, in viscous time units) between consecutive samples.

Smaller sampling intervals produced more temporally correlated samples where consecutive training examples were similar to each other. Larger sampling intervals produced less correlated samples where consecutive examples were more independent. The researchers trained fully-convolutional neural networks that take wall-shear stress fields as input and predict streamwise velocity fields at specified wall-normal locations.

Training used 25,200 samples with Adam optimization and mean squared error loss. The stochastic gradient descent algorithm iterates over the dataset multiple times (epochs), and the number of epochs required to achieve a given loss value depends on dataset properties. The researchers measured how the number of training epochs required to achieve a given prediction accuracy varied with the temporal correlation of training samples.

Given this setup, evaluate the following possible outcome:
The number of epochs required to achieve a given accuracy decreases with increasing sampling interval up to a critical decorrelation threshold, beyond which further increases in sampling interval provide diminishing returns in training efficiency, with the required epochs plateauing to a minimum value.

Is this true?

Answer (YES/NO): NO